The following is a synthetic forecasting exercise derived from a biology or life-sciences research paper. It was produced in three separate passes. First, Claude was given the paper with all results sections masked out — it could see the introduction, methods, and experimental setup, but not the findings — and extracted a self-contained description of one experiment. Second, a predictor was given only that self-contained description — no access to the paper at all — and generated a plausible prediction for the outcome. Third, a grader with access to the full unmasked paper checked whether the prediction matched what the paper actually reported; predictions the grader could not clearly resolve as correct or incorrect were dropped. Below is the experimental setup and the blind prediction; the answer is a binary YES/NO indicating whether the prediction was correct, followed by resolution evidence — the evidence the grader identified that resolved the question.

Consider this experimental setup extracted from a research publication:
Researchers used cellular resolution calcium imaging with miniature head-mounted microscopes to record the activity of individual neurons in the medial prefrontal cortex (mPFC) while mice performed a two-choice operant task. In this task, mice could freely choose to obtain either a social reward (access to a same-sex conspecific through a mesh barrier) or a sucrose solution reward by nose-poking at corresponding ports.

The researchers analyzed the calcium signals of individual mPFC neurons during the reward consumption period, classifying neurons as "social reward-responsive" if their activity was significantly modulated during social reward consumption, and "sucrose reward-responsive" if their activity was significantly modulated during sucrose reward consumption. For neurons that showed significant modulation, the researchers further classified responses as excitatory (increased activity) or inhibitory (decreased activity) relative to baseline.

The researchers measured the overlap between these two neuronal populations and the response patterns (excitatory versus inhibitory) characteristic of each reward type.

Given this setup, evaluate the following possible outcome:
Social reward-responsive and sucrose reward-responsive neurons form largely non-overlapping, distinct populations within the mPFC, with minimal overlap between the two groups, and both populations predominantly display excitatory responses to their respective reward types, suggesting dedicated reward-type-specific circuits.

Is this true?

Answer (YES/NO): NO